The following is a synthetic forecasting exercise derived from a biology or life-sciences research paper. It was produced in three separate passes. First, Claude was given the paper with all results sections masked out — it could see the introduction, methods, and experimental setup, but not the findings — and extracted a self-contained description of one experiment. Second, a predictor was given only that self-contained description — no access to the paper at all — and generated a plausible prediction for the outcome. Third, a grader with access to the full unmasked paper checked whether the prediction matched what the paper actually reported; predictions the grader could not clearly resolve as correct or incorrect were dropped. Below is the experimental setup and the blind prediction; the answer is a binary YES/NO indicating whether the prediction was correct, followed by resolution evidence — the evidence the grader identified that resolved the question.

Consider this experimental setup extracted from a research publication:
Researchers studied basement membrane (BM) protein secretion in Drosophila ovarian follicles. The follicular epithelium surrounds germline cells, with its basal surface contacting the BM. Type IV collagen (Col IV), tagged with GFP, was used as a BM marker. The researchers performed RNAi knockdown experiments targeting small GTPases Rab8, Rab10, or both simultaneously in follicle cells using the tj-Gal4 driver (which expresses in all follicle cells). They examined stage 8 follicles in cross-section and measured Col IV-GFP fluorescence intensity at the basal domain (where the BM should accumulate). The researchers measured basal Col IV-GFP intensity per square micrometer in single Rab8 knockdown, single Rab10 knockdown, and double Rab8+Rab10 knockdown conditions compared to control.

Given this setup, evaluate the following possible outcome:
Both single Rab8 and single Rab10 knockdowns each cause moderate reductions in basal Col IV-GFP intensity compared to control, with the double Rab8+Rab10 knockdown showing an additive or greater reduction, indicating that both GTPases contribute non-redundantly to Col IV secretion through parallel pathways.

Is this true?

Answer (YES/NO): NO